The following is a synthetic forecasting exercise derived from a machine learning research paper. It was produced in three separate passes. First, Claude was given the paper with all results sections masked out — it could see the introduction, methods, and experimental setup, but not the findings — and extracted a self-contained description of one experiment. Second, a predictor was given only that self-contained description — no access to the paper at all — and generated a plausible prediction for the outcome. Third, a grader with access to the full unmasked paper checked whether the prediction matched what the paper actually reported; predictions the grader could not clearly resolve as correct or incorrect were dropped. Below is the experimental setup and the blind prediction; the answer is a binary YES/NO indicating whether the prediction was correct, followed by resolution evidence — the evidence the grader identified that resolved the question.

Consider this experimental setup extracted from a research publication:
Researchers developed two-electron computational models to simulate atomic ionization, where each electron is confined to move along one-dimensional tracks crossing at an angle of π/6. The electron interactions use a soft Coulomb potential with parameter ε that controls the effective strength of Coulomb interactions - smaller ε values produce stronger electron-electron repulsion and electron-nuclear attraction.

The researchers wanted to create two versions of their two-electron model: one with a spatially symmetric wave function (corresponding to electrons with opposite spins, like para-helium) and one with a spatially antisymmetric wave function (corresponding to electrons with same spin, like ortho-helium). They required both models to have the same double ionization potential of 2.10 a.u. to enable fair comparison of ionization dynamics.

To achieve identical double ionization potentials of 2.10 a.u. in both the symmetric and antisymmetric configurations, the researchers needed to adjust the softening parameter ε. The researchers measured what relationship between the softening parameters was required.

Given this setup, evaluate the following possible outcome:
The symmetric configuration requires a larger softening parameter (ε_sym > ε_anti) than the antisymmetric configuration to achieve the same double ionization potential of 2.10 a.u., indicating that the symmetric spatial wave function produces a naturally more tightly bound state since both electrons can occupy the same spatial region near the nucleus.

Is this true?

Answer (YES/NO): YES